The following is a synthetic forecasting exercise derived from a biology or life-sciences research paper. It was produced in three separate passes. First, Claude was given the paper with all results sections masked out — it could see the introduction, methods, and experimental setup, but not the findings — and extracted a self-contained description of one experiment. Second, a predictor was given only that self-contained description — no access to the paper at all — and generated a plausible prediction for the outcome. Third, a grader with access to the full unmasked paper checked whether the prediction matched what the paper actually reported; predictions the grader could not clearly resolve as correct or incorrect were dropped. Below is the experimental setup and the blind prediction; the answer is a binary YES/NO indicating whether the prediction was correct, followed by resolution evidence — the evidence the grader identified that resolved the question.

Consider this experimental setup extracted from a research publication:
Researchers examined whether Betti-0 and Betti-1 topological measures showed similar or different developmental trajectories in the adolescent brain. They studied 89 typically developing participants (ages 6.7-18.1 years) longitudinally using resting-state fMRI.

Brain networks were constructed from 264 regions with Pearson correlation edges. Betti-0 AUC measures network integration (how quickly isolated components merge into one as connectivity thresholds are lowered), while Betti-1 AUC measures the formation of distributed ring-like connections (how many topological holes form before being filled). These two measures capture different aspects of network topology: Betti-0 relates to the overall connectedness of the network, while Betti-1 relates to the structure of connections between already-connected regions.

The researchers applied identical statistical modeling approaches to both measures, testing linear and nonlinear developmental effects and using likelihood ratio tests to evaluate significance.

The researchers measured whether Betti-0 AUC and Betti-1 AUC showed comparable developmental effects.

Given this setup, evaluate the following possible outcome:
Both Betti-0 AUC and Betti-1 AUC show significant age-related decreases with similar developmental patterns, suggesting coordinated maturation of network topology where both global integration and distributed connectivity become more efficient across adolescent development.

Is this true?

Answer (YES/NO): NO